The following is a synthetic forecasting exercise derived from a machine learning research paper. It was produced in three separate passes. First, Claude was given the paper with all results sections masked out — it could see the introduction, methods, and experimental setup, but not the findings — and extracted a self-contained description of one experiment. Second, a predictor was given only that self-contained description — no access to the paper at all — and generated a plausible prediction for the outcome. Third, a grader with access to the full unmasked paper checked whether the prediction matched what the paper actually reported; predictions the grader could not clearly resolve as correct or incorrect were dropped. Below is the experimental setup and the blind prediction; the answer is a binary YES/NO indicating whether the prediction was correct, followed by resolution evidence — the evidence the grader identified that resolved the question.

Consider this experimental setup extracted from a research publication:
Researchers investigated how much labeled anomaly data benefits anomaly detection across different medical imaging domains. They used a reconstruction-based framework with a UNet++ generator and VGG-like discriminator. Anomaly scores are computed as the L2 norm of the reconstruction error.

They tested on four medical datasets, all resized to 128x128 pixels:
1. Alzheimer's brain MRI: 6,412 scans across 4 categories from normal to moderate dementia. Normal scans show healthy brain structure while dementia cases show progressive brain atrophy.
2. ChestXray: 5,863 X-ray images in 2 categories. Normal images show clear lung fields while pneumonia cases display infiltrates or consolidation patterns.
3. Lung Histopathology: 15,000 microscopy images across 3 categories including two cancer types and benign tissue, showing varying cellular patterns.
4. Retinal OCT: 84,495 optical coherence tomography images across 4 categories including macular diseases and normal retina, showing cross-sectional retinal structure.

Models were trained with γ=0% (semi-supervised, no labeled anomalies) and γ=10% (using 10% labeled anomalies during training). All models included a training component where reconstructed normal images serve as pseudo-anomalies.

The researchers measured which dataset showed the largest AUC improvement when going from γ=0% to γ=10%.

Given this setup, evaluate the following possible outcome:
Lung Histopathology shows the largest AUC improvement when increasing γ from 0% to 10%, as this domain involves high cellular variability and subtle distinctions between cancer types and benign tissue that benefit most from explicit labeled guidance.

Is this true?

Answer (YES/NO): NO